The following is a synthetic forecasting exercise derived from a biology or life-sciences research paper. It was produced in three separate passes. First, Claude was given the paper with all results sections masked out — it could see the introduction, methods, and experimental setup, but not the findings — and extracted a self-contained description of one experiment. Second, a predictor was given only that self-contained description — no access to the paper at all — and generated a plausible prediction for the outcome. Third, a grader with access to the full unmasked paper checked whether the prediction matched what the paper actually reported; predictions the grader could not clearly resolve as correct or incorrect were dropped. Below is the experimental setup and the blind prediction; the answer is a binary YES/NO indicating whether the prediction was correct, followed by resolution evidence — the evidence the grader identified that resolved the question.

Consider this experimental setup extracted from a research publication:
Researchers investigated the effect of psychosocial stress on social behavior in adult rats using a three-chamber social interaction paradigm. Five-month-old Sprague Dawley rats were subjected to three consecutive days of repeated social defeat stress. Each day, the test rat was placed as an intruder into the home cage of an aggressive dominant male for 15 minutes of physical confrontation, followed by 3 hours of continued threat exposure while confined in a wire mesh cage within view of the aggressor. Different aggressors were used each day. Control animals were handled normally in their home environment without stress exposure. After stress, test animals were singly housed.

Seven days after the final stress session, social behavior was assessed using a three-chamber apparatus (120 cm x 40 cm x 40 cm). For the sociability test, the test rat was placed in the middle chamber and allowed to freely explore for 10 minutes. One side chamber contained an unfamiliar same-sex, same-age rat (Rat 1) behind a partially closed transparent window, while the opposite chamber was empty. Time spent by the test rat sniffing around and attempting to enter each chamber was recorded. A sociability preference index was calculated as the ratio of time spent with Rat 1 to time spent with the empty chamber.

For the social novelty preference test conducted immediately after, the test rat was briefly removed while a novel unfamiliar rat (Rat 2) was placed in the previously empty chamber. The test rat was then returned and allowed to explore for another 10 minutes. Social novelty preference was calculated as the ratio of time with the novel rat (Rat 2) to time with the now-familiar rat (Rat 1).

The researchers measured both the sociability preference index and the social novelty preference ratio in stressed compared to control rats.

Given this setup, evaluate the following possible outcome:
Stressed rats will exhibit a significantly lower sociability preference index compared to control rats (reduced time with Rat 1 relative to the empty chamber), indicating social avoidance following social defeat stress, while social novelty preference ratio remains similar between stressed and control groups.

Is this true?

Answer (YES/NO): NO